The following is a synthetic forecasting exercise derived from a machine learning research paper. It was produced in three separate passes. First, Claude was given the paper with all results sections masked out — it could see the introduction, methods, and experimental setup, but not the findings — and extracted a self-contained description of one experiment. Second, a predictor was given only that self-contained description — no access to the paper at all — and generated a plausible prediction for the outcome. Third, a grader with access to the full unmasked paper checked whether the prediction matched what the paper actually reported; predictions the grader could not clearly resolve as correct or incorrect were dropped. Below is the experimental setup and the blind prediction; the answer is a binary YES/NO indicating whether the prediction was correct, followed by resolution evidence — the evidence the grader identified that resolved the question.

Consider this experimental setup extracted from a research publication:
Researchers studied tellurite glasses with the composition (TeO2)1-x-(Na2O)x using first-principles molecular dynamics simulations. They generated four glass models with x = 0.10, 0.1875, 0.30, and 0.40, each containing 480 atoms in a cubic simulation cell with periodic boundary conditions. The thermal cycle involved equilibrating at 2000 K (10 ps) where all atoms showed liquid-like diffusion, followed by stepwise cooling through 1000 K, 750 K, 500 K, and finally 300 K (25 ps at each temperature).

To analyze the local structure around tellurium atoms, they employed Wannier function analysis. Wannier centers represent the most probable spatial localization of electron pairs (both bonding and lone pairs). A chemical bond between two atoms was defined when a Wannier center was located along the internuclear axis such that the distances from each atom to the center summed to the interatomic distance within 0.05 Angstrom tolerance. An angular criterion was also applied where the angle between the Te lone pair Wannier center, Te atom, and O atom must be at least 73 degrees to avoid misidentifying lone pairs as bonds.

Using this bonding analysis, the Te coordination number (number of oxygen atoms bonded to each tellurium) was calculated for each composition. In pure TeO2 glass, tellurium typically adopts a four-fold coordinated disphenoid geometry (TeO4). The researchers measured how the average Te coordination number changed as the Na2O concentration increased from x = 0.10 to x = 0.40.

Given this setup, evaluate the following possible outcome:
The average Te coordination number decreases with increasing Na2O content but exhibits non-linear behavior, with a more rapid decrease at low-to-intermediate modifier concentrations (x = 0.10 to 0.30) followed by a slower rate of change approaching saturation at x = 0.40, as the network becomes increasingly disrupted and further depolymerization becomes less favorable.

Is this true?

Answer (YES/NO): NO